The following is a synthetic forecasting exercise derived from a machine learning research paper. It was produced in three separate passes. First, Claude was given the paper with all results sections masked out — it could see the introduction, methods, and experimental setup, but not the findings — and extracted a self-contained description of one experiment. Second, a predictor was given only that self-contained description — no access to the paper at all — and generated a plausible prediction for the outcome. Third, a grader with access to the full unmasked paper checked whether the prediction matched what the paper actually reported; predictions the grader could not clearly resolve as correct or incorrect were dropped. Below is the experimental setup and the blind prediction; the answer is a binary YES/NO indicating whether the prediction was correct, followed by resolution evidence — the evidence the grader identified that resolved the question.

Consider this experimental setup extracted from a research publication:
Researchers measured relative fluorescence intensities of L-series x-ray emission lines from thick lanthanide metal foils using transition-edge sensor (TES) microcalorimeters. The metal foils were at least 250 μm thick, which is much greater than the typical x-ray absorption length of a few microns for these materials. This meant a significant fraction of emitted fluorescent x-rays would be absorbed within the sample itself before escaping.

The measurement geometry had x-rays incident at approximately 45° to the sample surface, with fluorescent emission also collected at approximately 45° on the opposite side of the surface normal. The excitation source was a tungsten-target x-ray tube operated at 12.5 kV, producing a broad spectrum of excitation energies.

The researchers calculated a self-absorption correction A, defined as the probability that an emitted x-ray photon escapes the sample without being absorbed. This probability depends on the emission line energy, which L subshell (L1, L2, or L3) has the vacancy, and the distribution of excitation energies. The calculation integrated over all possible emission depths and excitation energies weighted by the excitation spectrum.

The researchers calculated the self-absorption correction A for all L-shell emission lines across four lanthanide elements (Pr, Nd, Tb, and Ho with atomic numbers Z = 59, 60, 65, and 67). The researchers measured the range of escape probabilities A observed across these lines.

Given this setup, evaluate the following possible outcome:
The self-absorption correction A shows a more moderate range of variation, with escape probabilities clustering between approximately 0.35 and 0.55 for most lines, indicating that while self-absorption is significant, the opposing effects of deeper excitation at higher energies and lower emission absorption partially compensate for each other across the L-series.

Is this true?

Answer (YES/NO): NO